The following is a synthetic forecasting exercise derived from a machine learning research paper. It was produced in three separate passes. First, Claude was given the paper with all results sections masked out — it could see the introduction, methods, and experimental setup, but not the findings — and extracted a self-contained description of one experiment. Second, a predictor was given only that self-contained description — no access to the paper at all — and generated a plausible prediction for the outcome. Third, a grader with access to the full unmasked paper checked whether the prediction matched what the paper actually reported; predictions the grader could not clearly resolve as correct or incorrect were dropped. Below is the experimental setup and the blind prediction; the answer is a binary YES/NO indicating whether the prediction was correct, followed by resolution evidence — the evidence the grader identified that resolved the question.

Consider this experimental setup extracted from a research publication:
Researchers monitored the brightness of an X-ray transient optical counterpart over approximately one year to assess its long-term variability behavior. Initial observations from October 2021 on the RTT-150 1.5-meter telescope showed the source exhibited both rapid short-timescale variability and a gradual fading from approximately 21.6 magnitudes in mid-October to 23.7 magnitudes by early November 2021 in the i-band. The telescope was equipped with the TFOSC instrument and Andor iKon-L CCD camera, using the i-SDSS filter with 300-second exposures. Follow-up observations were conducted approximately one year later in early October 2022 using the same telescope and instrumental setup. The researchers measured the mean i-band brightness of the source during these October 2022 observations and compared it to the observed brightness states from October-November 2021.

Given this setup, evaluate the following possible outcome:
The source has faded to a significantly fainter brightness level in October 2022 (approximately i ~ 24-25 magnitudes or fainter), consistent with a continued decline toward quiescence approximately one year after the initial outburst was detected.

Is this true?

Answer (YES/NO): NO